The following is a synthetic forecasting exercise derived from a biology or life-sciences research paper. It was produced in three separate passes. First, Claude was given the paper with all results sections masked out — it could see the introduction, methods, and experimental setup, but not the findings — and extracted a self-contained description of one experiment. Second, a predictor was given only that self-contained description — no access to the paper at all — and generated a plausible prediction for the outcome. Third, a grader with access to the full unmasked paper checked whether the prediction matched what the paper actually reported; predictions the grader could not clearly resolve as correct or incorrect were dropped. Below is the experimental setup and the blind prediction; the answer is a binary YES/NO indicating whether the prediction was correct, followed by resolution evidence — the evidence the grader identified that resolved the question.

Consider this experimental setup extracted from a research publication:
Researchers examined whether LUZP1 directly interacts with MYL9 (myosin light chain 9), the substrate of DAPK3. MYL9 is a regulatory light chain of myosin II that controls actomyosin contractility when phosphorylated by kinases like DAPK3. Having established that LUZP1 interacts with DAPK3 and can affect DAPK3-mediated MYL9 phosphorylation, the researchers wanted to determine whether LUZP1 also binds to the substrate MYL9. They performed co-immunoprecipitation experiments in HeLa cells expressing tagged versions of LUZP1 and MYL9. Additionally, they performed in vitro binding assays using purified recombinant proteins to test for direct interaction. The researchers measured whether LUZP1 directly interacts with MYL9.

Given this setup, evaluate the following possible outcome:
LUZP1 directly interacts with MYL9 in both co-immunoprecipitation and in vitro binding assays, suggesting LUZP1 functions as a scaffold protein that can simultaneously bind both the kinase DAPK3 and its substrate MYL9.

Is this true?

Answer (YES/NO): NO